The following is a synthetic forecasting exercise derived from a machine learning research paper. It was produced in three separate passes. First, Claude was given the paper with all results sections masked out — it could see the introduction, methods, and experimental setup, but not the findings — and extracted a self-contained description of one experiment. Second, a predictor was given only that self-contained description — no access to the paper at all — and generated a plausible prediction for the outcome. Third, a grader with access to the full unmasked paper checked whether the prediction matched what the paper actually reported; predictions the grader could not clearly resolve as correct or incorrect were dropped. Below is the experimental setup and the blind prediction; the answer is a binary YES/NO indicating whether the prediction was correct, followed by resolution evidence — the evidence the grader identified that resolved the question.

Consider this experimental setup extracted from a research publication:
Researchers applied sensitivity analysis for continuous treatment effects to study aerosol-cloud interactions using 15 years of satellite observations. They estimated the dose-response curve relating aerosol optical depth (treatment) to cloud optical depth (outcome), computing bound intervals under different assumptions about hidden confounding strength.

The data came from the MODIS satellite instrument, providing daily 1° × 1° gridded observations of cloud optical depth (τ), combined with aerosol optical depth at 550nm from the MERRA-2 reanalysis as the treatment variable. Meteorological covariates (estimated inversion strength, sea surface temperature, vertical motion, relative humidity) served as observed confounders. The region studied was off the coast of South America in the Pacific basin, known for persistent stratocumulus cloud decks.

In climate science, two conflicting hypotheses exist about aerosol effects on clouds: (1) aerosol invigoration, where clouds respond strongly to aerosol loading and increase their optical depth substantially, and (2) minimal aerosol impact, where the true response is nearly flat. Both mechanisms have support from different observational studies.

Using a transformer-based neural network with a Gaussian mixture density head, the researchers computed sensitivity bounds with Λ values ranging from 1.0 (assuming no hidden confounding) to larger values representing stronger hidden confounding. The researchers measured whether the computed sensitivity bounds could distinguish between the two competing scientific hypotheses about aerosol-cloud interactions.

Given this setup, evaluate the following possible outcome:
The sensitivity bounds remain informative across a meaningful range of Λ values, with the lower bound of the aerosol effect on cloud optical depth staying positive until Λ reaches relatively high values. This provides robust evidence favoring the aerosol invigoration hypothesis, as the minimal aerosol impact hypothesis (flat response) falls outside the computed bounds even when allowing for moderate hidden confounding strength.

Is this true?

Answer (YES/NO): NO